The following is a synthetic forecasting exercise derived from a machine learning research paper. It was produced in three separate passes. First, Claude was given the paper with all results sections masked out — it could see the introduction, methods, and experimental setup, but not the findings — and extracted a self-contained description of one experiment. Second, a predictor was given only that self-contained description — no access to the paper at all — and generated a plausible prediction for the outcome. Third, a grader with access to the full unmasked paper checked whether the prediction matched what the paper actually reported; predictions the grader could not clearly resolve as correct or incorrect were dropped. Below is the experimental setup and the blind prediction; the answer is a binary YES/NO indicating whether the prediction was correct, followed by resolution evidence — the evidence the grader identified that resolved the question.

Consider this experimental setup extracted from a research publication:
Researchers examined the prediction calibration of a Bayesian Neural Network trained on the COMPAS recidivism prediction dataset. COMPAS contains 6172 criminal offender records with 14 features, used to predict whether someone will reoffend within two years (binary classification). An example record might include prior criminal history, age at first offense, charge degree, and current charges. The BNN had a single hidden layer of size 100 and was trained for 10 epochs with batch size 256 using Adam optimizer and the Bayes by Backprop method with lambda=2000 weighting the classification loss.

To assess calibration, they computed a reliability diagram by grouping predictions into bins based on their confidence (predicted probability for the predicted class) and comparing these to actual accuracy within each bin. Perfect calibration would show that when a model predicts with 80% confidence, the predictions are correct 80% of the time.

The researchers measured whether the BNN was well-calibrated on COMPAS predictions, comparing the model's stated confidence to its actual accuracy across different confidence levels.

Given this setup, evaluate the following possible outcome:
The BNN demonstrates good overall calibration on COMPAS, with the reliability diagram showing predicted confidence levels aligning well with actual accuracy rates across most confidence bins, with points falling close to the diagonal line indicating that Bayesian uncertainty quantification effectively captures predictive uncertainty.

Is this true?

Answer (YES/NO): NO